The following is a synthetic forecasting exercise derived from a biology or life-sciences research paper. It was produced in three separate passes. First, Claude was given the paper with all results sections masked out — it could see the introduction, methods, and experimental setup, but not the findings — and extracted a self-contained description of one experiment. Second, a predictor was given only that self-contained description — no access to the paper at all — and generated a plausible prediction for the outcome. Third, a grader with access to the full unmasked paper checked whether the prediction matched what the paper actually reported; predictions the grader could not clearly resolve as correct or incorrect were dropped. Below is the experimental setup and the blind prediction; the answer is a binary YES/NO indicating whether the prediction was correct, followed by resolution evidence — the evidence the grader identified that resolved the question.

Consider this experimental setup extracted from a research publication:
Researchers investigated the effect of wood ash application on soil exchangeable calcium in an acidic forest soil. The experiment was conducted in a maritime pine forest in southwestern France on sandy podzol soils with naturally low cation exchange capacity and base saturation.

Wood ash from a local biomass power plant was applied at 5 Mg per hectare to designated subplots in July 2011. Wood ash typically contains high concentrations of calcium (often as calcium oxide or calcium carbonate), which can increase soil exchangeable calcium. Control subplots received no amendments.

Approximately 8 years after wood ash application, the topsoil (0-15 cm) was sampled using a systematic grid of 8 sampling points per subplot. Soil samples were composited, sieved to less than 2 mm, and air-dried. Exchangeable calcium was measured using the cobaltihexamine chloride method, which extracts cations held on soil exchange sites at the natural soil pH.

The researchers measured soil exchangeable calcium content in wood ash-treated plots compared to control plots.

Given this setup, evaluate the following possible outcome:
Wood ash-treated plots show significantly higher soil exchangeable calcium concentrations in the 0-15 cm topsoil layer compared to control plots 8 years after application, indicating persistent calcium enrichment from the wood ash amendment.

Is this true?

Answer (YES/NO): YES